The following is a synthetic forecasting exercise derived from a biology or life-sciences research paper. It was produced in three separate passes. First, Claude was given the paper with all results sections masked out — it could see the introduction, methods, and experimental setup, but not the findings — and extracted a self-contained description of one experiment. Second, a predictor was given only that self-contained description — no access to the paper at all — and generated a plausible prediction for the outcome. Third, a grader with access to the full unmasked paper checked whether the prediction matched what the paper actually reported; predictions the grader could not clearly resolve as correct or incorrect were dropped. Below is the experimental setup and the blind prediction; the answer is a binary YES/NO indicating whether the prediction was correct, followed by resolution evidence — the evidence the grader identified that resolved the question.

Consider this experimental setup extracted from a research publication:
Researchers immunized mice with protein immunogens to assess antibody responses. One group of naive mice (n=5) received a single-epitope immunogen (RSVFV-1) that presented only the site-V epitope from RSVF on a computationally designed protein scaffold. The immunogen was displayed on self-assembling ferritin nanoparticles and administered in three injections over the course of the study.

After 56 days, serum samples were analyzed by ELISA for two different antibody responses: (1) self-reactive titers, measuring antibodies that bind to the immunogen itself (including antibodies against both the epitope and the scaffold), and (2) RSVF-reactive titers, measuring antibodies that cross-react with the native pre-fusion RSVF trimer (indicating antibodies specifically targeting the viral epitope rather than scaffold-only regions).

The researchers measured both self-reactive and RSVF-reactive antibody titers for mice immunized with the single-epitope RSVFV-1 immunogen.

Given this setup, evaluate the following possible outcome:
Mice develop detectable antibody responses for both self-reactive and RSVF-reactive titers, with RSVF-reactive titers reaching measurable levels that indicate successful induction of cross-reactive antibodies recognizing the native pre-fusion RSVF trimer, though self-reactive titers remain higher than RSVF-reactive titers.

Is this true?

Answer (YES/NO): NO